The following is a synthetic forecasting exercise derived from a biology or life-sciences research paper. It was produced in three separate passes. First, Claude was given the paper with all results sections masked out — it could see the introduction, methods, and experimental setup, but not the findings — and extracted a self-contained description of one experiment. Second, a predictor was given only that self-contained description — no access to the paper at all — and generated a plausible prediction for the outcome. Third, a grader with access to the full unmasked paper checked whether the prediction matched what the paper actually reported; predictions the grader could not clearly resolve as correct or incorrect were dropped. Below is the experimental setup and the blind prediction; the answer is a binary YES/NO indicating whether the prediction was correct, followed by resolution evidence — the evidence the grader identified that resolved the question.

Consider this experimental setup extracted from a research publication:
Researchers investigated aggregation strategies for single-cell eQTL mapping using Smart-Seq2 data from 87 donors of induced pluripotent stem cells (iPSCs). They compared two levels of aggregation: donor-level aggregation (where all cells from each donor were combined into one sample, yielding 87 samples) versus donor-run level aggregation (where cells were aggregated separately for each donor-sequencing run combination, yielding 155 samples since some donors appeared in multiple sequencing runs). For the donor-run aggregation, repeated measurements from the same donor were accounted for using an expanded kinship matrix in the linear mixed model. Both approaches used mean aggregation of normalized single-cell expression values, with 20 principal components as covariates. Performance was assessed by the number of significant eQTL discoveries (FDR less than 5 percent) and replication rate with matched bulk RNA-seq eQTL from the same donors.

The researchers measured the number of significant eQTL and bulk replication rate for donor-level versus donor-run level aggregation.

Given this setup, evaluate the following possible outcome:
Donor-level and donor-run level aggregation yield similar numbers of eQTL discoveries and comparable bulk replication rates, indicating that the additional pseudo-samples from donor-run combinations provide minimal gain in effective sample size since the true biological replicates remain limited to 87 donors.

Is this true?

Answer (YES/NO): NO